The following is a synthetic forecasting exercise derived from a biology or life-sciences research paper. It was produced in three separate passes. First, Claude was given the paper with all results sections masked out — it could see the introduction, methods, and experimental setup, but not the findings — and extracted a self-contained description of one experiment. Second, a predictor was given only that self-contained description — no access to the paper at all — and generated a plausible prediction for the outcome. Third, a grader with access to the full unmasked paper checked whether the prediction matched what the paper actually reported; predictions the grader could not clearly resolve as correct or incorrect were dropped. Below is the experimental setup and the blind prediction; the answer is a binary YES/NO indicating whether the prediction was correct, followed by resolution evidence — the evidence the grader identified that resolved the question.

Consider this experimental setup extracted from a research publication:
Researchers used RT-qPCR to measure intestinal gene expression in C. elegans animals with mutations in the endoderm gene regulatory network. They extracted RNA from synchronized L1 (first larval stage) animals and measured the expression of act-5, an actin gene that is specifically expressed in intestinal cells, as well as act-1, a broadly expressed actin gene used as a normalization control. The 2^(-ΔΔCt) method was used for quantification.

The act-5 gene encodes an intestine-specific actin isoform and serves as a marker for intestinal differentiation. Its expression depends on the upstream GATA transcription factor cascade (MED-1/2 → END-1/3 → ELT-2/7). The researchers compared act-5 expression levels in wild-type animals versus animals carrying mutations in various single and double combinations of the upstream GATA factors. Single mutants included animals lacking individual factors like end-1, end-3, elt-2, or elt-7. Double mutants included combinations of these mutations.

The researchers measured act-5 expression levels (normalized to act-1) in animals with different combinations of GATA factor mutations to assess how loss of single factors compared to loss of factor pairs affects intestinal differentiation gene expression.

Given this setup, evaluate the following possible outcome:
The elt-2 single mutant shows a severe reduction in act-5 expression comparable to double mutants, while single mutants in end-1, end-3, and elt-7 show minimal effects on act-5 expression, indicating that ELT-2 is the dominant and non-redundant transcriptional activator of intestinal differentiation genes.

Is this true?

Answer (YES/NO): NO